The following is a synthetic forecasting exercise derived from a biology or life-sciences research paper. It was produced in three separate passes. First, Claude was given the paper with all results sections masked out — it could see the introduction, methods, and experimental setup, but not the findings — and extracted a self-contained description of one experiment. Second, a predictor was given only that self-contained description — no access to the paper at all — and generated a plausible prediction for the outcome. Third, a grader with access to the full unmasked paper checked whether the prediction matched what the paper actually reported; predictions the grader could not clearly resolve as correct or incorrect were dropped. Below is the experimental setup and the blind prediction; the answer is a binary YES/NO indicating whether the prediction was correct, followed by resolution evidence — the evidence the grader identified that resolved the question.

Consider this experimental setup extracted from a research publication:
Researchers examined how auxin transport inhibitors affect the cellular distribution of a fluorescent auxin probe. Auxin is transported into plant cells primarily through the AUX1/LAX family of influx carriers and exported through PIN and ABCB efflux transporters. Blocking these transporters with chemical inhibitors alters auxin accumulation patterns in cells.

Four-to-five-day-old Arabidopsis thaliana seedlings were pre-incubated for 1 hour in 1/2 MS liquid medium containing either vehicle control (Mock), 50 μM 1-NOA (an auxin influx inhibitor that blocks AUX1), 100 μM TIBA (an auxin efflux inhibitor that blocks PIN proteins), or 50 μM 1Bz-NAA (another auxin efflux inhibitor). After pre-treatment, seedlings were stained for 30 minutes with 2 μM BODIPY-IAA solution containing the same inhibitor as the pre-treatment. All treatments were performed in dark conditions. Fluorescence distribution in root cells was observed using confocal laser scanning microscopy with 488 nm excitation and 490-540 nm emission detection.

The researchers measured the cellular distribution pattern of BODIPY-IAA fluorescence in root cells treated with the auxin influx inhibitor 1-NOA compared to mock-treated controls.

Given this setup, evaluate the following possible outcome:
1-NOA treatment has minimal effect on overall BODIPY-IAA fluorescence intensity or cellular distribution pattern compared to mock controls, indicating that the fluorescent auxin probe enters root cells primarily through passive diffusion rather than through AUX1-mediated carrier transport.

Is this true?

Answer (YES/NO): NO